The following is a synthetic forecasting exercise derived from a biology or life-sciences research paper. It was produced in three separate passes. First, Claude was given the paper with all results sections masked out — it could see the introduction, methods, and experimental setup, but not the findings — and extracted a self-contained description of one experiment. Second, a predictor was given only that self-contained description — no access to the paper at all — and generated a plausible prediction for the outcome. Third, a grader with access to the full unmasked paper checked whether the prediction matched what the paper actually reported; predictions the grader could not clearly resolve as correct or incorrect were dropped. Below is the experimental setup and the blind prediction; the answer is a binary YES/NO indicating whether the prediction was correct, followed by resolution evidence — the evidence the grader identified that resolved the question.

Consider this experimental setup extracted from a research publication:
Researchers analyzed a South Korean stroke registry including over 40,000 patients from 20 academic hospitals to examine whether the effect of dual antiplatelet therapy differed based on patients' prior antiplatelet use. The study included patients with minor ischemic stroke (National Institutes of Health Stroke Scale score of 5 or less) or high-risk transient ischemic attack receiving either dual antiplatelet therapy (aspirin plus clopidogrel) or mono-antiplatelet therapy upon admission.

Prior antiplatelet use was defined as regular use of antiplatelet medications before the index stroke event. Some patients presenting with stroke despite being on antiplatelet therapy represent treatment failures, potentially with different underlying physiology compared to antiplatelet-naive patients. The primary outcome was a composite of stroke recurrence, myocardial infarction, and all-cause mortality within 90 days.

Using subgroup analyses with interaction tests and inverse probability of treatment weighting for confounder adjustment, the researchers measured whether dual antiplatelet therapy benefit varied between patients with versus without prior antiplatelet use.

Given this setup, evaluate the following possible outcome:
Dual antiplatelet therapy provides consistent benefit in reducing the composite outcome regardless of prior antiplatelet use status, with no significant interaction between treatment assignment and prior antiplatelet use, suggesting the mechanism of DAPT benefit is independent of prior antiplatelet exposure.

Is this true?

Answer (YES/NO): NO